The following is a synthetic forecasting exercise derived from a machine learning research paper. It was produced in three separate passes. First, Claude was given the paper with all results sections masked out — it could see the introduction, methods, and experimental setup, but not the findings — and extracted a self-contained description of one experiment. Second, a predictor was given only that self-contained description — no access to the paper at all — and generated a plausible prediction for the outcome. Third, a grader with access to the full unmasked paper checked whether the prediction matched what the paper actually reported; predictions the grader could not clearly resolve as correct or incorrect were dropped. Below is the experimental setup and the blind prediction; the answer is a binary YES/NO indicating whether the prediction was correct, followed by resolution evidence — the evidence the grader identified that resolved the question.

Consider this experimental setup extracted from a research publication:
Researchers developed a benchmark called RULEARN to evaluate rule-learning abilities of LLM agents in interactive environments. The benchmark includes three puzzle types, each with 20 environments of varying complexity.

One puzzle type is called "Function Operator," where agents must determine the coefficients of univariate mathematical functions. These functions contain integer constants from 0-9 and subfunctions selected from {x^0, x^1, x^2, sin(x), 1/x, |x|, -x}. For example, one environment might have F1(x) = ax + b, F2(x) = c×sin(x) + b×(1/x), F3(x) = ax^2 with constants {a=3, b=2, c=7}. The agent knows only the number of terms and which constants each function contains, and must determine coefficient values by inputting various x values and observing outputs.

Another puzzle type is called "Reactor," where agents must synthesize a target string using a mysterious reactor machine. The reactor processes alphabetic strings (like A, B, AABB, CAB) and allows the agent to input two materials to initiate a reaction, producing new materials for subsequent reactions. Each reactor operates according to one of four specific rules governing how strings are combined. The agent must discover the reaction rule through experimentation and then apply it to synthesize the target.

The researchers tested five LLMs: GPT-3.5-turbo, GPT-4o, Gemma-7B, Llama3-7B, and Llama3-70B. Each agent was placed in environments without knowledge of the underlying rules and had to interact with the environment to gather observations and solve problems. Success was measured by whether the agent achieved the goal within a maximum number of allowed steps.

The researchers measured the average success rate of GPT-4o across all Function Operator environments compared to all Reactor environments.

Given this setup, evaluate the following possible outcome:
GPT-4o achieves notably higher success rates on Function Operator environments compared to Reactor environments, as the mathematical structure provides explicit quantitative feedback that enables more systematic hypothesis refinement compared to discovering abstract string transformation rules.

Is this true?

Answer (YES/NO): YES